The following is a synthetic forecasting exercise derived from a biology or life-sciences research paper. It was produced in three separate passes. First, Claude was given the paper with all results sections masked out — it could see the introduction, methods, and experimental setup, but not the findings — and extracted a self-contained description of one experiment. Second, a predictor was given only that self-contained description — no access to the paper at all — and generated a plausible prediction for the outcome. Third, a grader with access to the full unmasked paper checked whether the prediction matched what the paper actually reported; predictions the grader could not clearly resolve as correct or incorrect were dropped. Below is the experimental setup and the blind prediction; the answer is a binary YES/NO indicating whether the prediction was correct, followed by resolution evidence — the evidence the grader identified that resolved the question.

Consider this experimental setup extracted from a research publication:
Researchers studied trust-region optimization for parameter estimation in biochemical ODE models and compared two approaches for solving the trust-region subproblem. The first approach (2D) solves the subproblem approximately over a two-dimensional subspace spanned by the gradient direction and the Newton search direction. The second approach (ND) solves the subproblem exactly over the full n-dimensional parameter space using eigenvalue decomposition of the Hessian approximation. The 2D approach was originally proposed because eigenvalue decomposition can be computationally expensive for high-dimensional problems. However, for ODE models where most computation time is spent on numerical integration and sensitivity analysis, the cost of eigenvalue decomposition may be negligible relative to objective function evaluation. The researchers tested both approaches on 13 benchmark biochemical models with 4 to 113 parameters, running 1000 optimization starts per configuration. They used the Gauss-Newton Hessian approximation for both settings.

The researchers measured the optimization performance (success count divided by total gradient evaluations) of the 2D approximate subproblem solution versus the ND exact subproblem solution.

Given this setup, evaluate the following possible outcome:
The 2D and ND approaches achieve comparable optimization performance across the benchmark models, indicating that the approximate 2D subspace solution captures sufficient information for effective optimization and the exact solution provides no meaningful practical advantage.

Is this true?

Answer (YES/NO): NO